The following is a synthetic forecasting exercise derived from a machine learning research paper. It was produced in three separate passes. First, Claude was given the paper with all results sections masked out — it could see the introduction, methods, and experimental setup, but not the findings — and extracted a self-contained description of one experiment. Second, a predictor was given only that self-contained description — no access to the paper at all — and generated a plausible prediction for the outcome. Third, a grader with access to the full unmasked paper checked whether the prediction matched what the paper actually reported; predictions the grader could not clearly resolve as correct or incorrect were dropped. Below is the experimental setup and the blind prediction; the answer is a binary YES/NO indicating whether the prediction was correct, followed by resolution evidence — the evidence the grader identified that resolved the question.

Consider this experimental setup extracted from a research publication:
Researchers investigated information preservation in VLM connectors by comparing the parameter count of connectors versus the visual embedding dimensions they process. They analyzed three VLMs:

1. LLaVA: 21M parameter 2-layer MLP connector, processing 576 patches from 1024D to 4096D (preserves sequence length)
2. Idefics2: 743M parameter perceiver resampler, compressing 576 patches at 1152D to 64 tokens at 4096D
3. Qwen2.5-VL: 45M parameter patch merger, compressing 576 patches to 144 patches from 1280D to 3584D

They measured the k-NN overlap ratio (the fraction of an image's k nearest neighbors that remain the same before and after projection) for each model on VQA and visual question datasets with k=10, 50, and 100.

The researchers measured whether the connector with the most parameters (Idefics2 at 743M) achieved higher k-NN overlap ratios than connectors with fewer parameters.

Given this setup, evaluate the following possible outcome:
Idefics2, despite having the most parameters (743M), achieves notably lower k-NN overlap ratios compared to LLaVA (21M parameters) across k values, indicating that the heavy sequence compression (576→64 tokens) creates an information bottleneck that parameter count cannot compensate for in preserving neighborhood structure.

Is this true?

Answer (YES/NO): NO